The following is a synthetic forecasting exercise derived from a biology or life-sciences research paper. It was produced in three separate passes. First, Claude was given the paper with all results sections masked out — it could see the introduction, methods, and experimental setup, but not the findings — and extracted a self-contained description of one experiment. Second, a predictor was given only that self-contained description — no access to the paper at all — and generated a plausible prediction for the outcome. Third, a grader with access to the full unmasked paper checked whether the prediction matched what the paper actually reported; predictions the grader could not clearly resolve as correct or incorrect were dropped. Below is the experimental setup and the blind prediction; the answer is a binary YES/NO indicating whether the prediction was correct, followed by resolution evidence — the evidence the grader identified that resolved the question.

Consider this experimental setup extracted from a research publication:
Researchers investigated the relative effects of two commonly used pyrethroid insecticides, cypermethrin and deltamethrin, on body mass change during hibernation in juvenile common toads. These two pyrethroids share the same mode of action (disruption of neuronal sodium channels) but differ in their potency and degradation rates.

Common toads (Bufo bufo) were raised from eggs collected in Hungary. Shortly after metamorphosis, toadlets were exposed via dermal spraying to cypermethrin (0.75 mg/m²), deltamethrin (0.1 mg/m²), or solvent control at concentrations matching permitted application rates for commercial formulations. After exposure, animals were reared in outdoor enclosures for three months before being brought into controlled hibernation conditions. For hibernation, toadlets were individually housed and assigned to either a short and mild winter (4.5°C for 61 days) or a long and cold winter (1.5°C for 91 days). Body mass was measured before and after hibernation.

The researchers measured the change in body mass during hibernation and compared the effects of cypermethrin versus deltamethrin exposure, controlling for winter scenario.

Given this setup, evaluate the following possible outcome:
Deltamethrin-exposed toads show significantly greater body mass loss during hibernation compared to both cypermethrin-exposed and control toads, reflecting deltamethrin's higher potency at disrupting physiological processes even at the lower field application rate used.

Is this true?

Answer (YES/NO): NO